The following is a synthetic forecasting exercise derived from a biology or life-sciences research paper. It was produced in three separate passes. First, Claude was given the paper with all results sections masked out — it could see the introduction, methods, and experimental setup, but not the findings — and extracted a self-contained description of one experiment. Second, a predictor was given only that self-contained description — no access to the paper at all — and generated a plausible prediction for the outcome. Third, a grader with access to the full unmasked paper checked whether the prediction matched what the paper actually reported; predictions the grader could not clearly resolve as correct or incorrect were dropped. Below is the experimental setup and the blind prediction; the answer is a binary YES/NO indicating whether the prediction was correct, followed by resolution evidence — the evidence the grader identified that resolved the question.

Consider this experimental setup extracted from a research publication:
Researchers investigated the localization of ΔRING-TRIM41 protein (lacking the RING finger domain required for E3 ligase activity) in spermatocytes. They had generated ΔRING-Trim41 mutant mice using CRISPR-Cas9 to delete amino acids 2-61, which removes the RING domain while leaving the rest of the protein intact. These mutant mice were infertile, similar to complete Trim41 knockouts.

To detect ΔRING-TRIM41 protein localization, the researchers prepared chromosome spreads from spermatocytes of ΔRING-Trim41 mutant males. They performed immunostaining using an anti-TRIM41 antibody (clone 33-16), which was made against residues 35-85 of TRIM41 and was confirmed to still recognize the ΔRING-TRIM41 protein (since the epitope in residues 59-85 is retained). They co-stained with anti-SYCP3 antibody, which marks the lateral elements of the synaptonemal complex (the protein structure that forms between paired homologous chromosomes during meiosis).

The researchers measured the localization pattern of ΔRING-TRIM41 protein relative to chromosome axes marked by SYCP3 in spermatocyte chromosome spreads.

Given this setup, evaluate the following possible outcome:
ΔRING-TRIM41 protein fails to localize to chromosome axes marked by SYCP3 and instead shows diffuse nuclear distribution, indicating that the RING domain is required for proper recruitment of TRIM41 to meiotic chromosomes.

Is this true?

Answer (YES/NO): NO